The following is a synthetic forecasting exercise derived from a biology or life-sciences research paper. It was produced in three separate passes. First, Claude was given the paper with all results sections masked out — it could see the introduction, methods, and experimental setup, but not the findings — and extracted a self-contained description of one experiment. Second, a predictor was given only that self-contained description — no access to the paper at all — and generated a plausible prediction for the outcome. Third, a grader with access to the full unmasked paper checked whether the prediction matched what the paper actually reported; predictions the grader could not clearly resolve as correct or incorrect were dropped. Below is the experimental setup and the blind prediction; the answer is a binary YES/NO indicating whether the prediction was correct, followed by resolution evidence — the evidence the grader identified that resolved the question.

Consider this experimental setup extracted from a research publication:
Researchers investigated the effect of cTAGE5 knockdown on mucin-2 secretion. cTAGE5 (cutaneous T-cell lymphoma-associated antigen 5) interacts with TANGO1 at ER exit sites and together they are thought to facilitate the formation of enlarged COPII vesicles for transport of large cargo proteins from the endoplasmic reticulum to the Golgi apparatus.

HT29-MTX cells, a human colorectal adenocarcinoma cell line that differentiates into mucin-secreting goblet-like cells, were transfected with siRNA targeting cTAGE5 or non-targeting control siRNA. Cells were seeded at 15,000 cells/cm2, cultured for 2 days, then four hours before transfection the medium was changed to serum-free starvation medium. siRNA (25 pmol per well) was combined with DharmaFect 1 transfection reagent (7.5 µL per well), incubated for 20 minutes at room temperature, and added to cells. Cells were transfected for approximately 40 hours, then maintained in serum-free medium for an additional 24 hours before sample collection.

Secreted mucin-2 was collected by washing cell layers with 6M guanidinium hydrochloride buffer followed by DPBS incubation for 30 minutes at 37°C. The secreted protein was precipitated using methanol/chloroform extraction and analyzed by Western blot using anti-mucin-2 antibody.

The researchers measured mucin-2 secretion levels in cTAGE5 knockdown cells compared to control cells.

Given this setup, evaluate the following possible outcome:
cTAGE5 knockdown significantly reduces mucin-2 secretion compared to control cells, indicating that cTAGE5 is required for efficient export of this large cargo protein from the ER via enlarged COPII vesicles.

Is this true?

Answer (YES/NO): YES